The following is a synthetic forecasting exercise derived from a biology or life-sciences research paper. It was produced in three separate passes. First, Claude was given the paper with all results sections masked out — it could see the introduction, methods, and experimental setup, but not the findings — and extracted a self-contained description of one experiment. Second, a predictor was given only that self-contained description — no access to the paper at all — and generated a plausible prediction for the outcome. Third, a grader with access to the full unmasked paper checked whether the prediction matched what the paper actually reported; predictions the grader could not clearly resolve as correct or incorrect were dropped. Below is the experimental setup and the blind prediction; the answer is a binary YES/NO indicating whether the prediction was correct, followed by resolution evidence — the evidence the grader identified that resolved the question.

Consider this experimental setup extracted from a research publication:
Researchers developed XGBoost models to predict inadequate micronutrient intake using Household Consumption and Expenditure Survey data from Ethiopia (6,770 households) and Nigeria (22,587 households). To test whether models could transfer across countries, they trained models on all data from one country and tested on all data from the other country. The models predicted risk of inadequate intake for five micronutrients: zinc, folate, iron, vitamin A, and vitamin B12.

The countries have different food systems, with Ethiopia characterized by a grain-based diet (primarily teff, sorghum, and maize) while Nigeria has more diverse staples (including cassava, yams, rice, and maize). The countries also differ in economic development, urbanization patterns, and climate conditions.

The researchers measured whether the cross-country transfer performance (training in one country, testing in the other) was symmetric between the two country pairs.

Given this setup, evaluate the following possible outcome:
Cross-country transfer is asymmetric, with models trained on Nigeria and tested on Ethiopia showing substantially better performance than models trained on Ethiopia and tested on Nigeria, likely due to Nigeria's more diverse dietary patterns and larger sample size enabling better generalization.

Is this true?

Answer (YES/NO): YES